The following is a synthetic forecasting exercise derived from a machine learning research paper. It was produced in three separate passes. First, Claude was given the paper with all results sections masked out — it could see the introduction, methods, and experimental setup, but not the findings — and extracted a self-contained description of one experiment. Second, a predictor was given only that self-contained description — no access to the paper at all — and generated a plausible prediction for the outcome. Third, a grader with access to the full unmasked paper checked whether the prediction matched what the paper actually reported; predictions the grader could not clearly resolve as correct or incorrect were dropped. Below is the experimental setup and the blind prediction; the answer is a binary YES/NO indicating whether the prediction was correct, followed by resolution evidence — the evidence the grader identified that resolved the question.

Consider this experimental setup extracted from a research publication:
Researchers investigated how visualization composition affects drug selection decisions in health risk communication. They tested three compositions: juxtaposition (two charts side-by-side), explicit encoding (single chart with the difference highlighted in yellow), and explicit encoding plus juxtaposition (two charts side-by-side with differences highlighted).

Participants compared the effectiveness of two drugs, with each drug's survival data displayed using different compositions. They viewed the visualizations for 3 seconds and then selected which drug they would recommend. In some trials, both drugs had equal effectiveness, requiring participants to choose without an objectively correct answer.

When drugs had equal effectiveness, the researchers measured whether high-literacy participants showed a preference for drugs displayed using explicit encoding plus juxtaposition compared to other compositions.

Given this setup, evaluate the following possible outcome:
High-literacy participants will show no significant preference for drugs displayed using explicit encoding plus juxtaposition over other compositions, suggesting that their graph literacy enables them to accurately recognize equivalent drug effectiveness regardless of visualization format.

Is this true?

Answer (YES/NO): NO